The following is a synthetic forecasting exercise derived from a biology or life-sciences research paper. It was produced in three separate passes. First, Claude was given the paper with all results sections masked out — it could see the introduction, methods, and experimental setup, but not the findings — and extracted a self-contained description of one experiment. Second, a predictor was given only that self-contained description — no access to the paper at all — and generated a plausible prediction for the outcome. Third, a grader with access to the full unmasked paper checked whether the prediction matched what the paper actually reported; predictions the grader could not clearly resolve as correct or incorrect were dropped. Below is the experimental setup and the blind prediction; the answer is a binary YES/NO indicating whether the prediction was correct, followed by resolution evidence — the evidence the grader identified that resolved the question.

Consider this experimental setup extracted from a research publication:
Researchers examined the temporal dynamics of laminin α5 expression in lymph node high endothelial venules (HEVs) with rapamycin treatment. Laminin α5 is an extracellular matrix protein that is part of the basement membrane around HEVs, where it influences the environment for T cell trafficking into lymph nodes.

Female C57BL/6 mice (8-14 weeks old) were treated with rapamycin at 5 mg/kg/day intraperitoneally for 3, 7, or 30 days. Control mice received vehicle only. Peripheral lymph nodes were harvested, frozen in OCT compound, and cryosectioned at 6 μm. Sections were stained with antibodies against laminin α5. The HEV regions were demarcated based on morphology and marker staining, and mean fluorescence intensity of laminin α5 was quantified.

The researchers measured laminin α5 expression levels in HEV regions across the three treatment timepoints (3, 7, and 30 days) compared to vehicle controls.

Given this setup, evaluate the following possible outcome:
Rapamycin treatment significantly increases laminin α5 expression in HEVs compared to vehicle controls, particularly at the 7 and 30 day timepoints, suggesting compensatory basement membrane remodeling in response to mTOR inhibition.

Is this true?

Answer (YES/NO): NO